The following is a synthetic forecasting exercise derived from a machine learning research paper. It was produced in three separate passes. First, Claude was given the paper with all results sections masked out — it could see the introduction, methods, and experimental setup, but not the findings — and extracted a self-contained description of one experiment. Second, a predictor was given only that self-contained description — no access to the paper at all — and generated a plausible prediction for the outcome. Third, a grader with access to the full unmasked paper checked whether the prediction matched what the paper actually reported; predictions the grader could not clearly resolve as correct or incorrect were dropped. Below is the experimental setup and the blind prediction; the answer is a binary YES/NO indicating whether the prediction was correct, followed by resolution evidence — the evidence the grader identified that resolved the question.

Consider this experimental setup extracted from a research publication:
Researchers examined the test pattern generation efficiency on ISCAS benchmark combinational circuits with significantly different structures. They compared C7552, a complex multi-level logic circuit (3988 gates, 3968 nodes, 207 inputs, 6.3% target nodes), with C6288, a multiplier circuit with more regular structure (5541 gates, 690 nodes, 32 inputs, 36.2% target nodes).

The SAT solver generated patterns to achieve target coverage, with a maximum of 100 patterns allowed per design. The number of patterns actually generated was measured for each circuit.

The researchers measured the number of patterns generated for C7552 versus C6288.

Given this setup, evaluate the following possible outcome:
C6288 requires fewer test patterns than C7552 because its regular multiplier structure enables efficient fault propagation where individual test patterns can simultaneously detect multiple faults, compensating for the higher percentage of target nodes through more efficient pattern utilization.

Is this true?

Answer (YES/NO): NO